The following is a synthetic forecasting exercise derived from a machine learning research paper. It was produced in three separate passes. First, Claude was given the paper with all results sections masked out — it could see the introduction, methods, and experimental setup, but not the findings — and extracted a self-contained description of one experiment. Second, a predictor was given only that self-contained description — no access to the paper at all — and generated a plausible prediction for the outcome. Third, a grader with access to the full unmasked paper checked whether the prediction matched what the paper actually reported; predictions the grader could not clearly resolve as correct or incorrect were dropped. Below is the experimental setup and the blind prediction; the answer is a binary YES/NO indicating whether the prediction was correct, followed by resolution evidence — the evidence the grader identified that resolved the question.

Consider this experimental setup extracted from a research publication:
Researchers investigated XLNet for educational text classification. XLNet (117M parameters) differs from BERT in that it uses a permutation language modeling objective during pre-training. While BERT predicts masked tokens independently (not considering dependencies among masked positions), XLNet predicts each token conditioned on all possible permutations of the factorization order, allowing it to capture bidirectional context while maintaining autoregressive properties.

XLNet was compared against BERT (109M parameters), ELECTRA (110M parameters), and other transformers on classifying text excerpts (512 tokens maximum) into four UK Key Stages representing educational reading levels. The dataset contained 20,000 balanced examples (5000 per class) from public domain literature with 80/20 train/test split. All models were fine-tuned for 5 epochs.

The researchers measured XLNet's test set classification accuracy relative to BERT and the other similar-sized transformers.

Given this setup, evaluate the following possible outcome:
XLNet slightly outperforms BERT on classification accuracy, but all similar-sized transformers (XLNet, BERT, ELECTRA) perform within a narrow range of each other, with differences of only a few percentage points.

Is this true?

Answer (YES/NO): NO